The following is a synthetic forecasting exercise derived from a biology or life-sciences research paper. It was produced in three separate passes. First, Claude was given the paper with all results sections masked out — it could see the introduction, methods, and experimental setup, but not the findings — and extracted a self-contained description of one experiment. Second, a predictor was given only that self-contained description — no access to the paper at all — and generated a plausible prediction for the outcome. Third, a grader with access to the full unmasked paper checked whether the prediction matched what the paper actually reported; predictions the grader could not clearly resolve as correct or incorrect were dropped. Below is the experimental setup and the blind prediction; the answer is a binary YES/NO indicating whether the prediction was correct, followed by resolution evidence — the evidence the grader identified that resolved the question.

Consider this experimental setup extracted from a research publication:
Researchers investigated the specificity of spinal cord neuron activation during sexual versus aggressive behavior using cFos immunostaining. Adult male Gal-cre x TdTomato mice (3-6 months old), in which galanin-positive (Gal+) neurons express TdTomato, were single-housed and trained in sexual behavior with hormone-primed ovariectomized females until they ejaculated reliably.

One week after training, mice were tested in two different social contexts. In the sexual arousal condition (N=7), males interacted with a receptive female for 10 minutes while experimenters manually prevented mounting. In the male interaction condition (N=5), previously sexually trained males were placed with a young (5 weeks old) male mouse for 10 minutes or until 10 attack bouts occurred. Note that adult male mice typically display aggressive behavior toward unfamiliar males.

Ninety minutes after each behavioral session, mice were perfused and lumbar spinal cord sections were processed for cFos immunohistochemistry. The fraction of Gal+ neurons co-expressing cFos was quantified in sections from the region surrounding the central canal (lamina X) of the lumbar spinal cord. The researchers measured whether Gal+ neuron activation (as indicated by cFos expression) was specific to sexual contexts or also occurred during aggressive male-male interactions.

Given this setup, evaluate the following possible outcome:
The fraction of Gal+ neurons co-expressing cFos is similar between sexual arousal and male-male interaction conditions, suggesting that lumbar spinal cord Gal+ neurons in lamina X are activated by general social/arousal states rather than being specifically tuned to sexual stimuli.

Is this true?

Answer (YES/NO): YES